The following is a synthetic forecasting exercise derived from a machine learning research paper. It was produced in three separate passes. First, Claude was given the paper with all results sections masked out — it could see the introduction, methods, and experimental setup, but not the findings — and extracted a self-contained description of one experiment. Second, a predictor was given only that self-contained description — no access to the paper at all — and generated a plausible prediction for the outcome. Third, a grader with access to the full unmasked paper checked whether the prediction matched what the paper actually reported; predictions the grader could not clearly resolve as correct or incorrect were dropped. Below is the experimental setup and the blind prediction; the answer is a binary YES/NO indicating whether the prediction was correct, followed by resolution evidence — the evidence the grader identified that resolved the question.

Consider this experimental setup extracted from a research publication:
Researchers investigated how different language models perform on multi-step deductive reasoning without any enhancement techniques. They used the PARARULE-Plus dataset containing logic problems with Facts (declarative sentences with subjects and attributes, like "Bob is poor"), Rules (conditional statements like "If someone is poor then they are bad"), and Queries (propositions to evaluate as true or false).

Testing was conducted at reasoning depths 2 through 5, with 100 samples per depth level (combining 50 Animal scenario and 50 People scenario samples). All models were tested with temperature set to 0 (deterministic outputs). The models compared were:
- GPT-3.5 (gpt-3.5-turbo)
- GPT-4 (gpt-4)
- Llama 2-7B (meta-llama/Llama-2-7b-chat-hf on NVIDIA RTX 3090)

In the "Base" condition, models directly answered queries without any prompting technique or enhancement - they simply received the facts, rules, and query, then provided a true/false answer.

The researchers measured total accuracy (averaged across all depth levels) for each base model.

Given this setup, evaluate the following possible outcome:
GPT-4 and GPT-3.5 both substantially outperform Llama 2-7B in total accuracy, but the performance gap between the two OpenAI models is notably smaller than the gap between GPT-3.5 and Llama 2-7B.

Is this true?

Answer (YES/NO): YES